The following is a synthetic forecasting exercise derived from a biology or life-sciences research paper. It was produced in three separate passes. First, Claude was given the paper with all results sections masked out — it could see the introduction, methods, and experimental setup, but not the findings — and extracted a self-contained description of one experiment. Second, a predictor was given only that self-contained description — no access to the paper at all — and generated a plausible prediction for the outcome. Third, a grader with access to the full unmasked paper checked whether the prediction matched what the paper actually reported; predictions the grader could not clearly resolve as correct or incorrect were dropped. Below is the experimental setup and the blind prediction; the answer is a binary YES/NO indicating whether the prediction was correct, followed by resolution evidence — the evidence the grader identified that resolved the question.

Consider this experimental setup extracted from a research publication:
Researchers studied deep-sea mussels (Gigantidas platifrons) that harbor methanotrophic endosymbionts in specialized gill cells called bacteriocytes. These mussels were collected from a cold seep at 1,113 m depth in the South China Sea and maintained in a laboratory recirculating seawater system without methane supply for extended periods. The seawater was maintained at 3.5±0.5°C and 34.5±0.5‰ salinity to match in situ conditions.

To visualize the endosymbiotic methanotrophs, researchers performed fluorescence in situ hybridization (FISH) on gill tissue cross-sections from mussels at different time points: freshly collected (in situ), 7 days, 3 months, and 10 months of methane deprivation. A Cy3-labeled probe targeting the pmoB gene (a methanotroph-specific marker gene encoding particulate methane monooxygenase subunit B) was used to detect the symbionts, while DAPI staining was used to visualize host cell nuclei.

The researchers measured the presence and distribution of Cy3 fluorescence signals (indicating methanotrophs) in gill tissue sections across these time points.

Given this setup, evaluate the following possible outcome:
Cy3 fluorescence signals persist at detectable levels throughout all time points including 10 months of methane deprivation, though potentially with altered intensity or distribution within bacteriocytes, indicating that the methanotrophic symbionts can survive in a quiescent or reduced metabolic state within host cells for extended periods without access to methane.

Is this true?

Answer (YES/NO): NO